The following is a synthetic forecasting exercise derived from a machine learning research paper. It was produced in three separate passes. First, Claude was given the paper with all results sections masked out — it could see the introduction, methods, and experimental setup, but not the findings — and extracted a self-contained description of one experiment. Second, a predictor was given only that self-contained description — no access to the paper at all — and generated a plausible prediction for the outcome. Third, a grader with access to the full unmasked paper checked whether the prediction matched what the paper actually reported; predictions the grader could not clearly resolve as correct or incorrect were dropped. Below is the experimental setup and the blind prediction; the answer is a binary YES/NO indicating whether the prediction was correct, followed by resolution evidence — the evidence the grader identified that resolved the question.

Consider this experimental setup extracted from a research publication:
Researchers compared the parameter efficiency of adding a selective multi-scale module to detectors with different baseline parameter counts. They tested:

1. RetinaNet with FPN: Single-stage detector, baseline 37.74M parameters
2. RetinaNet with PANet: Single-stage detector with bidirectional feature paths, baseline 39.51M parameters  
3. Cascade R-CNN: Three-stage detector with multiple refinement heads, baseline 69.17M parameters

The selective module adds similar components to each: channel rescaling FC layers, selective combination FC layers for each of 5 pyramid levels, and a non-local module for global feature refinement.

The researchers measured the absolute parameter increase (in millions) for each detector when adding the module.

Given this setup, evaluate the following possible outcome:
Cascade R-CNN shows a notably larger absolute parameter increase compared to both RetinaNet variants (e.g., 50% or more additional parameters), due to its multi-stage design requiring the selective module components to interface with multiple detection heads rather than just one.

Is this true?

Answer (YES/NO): NO